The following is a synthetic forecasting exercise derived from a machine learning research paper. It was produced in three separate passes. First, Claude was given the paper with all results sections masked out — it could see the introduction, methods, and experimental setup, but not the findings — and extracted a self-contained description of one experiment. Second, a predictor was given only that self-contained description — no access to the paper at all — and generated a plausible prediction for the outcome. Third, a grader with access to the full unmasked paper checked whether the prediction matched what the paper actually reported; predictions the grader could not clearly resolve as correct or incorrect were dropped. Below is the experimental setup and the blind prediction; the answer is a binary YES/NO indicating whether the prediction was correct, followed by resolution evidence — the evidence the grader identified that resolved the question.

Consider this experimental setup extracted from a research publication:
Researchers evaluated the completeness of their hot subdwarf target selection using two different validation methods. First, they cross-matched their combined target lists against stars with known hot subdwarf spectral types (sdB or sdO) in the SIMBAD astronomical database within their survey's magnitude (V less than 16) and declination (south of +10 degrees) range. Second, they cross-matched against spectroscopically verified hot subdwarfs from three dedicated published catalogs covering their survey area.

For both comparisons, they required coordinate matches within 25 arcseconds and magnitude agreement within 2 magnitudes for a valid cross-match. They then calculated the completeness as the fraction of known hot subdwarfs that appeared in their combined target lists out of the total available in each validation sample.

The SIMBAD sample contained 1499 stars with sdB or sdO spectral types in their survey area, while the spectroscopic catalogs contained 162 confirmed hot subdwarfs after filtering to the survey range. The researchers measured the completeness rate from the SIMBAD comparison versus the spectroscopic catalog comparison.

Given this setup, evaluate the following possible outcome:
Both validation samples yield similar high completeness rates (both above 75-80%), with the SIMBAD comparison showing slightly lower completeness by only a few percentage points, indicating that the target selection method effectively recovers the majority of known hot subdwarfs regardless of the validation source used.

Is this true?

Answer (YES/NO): YES